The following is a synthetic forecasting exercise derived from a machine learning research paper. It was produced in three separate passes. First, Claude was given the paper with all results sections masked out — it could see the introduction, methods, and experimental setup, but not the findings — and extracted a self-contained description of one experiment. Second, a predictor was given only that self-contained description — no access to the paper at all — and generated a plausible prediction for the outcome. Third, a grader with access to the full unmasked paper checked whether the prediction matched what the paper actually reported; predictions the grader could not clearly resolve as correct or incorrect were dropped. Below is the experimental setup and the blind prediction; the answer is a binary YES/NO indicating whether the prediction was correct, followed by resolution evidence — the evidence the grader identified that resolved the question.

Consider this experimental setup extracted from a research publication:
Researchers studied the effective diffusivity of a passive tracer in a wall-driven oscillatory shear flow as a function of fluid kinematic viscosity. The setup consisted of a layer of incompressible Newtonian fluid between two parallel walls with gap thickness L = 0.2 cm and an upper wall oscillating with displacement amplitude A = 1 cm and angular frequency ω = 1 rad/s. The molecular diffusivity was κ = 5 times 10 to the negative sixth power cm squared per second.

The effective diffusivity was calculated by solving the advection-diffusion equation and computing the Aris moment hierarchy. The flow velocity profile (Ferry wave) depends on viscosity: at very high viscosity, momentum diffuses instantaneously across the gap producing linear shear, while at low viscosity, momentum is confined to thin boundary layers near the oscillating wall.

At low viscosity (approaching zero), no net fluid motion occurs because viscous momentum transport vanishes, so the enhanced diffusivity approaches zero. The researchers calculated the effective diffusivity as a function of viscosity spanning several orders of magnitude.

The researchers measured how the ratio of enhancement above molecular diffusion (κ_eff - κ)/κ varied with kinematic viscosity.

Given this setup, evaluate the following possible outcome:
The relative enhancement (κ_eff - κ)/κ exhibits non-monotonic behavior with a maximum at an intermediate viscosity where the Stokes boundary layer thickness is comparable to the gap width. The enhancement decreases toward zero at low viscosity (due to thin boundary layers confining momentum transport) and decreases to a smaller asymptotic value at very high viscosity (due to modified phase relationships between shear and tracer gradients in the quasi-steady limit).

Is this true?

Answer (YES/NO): YES